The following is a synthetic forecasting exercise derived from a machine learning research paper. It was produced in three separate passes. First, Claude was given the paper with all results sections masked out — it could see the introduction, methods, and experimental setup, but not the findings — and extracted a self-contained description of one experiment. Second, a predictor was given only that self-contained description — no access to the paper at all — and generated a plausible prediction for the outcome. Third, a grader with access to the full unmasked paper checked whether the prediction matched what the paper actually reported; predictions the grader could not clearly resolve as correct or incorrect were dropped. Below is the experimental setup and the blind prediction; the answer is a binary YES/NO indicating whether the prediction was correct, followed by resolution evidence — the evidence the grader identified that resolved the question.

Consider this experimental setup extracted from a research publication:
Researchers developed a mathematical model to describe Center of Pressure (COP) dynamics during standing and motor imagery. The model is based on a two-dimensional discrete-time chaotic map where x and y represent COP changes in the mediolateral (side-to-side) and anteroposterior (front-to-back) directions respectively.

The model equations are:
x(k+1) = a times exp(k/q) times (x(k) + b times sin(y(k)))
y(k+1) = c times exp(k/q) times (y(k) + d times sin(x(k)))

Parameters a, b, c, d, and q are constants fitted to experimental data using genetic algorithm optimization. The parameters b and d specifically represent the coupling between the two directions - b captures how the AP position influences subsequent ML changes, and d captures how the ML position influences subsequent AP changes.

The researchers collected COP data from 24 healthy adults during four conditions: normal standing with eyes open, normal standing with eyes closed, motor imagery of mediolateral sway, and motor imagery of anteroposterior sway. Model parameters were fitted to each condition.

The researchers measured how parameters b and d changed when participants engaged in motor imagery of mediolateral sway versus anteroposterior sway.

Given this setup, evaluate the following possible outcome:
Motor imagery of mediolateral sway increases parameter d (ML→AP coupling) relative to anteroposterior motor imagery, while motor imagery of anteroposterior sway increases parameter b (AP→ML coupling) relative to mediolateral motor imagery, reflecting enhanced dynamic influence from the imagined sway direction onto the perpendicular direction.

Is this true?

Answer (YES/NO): NO